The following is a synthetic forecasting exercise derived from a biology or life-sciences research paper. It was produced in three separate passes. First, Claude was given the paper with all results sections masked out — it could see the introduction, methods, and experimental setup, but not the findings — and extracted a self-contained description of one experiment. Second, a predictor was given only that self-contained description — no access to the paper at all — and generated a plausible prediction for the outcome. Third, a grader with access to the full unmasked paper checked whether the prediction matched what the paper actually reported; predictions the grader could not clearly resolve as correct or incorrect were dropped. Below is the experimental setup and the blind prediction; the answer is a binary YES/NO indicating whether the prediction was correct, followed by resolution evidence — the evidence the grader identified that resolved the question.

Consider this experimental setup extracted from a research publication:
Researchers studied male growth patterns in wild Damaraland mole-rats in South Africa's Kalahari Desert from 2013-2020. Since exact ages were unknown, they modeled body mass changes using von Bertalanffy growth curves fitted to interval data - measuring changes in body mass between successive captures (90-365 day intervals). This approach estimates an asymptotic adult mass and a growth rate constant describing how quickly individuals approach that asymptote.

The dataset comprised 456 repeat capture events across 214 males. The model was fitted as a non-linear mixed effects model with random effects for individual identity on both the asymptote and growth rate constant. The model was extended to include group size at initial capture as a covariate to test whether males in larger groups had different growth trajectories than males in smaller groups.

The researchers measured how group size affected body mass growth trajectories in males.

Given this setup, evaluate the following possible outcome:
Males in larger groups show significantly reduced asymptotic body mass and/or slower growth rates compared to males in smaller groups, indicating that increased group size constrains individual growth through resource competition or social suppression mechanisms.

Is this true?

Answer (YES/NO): NO